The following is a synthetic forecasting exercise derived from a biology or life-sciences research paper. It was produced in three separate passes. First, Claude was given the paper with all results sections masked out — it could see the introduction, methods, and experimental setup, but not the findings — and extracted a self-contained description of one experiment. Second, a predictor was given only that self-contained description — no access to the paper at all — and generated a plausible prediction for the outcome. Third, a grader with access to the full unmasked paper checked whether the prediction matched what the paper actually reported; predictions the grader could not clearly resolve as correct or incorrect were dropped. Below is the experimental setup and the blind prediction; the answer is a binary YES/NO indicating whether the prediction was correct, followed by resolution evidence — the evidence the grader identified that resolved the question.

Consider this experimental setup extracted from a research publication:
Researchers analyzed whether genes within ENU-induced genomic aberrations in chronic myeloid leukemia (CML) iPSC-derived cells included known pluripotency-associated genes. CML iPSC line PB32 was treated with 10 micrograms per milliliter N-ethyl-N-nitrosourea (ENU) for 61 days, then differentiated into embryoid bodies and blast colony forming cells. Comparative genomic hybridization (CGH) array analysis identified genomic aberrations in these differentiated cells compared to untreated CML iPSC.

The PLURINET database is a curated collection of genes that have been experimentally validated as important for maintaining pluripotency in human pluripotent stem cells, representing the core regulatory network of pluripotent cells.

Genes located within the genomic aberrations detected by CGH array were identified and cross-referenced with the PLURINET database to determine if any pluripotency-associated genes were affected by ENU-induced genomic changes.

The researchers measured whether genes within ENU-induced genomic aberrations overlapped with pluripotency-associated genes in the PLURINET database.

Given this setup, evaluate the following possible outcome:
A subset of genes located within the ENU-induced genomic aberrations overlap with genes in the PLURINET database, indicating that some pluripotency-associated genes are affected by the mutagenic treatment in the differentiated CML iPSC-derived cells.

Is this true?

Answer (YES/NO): YES